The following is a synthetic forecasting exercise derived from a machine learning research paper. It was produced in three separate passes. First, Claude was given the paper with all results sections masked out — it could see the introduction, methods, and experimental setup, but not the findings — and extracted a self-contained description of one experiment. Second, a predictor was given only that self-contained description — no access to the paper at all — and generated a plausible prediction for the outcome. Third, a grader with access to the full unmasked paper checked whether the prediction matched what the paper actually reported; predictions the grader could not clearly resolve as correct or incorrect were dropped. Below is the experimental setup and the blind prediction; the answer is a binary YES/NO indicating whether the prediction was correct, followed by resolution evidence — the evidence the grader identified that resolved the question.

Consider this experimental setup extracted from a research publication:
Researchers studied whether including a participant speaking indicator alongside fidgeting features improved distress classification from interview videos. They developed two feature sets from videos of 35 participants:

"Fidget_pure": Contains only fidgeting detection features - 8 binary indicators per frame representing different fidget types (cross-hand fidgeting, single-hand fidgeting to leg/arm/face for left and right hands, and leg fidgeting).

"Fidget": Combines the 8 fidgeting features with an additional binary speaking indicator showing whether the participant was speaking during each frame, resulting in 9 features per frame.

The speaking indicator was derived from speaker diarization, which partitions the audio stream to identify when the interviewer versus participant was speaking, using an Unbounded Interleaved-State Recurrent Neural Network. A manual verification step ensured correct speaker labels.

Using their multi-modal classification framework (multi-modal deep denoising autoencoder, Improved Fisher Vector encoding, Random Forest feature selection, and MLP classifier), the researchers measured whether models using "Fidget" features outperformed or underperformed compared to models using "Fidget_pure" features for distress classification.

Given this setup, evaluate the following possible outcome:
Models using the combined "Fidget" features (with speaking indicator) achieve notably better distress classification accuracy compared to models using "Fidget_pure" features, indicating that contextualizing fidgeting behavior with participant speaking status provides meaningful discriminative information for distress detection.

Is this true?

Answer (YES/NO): NO